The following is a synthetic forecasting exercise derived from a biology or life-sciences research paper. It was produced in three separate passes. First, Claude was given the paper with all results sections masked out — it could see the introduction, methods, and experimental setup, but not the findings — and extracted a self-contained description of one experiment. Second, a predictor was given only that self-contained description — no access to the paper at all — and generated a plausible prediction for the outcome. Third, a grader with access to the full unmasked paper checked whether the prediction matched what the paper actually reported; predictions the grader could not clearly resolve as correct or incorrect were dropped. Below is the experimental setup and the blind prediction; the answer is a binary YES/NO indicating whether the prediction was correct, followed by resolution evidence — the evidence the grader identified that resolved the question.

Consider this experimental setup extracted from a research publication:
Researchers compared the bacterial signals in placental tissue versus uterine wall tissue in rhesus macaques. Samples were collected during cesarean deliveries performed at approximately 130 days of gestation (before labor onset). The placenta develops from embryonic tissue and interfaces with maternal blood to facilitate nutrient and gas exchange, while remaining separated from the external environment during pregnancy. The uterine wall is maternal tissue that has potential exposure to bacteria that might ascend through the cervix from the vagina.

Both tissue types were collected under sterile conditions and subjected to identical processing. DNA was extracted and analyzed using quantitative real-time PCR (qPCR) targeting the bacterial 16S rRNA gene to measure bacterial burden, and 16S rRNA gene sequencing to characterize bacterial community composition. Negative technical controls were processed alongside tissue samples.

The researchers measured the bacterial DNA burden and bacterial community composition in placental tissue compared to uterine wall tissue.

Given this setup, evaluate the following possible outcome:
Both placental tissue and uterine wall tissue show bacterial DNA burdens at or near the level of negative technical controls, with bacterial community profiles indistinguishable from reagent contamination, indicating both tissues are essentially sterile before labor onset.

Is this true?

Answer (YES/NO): NO